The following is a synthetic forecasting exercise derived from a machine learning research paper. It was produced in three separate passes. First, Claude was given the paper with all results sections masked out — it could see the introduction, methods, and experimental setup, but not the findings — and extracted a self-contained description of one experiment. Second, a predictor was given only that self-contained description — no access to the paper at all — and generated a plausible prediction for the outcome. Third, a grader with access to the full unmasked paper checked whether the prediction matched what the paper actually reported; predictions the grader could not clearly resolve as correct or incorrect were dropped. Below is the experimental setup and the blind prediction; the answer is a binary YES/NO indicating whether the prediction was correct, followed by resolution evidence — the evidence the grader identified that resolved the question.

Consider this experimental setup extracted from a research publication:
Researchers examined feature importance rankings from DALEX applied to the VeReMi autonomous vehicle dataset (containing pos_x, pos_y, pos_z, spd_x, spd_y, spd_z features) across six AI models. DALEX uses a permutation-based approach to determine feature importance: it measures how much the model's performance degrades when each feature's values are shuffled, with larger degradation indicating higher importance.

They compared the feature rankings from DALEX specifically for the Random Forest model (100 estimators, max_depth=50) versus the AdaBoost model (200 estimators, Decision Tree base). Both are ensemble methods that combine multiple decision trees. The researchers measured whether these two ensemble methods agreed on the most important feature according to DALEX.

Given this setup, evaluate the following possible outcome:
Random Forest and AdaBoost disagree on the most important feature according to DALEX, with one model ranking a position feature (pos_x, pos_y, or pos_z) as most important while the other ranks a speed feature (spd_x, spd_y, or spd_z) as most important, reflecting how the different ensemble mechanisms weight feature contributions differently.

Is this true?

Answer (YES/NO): NO